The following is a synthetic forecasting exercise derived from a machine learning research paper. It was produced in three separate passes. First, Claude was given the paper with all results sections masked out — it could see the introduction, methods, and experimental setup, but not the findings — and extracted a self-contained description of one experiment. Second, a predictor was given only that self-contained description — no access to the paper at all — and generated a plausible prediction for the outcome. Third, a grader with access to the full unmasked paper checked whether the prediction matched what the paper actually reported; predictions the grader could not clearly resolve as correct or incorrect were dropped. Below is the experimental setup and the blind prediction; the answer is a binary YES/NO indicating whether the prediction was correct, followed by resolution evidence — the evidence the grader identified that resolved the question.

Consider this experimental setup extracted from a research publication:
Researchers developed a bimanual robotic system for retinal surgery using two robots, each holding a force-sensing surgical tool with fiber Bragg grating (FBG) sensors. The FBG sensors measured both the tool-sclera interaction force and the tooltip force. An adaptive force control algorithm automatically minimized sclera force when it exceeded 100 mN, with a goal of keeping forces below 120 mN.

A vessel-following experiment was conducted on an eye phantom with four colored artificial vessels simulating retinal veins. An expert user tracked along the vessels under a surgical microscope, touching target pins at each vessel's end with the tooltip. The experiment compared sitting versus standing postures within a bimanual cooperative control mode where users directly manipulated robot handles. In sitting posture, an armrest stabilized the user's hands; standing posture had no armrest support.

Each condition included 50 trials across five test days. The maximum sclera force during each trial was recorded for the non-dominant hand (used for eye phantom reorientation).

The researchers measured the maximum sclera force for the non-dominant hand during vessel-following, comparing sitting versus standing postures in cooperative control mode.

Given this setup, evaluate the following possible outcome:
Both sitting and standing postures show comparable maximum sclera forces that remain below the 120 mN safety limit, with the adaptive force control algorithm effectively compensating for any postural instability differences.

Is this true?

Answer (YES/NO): NO